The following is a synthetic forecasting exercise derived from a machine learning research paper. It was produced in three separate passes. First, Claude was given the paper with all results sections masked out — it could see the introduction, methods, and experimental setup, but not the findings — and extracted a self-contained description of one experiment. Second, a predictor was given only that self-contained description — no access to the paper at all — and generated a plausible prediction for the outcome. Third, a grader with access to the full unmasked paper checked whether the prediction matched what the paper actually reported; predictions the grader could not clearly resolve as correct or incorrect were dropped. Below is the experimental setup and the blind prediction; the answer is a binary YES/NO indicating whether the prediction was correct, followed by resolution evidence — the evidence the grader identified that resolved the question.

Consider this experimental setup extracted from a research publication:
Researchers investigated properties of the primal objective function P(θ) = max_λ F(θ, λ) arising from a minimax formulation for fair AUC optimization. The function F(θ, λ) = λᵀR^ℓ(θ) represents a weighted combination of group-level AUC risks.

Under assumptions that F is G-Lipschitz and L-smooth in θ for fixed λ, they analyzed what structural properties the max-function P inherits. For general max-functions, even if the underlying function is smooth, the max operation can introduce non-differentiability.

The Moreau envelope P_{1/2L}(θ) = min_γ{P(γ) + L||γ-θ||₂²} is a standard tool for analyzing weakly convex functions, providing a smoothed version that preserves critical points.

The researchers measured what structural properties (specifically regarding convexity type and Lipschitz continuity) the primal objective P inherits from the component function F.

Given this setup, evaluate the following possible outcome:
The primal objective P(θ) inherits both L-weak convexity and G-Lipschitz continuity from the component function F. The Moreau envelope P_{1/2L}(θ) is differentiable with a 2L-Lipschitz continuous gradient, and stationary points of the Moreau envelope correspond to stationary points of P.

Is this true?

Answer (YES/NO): NO